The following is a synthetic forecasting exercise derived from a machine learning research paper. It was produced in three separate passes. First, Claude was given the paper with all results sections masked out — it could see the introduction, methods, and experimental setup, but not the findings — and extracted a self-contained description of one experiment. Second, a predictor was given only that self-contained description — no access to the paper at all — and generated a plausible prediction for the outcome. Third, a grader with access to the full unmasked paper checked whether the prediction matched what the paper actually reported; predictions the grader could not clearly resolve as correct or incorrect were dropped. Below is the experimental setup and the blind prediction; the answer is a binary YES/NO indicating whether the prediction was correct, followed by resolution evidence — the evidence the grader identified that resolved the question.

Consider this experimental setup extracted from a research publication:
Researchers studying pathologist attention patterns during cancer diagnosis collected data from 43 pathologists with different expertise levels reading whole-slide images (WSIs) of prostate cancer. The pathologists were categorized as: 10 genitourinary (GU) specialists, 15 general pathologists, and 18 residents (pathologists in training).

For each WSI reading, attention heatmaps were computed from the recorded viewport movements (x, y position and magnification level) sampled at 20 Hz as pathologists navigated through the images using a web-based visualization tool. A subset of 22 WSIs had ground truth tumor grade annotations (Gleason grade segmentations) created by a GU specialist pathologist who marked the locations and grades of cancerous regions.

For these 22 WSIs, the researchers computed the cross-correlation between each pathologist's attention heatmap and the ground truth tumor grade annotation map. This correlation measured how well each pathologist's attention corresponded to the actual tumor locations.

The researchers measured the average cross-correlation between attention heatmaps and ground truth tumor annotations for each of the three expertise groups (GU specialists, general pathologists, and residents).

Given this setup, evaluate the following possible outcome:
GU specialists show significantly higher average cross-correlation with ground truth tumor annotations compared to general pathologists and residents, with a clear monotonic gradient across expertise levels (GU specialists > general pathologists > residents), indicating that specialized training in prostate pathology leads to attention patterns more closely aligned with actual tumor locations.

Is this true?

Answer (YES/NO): NO